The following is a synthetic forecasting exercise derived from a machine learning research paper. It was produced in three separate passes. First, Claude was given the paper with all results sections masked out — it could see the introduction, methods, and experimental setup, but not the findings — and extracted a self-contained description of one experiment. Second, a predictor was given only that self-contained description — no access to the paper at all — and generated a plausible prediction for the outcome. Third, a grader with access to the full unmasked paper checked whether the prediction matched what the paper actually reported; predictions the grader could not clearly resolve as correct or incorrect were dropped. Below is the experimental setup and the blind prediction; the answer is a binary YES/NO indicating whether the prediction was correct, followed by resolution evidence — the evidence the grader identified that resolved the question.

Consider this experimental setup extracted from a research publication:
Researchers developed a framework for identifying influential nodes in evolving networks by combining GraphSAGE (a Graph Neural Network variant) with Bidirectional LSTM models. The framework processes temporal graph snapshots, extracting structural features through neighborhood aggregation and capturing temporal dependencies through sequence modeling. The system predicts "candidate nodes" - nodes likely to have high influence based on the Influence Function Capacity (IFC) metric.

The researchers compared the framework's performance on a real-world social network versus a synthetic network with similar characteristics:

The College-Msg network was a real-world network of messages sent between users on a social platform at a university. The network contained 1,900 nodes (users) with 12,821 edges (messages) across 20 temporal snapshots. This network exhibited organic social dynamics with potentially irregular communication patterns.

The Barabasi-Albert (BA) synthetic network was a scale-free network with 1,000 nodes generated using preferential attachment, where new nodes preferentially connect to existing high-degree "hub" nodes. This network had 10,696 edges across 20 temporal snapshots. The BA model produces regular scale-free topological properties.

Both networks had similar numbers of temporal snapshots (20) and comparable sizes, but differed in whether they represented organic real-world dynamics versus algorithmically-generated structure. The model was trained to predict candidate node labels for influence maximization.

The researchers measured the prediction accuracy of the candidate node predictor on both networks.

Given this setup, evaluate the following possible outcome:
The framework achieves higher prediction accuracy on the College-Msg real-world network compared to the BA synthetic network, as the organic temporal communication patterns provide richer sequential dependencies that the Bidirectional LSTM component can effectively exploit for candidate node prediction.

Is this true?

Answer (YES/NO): NO